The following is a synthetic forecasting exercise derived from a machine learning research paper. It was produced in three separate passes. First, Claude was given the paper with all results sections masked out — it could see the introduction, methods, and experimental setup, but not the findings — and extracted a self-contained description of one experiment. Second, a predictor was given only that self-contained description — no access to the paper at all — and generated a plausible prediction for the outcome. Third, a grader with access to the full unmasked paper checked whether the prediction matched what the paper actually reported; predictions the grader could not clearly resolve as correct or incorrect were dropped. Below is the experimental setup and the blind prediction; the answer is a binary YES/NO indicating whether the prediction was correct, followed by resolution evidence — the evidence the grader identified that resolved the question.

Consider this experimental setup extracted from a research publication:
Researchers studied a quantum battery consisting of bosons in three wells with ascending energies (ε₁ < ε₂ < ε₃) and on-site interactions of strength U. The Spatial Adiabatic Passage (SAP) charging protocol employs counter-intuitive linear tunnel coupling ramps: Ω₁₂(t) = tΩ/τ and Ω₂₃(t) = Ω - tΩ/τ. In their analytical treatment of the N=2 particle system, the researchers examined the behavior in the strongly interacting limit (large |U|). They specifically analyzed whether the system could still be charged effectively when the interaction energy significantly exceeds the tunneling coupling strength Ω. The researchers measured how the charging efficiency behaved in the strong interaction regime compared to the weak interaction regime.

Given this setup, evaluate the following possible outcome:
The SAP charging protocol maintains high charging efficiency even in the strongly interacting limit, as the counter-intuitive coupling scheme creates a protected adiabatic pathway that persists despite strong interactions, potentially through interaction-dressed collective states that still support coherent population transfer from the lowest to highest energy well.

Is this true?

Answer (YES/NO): NO